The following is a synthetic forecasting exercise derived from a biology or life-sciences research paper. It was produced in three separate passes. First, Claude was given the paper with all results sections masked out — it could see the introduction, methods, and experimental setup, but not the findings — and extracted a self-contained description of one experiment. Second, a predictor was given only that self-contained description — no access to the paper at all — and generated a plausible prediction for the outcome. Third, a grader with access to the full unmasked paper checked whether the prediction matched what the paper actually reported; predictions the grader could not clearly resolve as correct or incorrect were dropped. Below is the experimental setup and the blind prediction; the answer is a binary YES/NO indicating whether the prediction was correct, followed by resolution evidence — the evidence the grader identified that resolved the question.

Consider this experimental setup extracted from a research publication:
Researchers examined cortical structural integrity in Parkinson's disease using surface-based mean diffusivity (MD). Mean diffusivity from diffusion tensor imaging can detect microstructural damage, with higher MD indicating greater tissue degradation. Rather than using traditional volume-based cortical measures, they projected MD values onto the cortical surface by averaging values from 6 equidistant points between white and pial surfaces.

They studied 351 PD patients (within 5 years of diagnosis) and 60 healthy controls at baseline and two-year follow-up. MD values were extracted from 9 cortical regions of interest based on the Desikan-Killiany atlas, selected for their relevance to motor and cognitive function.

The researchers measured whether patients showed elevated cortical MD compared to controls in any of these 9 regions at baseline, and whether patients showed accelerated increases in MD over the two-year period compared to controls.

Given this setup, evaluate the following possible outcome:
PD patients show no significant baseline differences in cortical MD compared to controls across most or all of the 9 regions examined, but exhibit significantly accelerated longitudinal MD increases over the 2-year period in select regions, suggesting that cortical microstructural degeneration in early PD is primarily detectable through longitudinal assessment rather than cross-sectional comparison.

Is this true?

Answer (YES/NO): NO